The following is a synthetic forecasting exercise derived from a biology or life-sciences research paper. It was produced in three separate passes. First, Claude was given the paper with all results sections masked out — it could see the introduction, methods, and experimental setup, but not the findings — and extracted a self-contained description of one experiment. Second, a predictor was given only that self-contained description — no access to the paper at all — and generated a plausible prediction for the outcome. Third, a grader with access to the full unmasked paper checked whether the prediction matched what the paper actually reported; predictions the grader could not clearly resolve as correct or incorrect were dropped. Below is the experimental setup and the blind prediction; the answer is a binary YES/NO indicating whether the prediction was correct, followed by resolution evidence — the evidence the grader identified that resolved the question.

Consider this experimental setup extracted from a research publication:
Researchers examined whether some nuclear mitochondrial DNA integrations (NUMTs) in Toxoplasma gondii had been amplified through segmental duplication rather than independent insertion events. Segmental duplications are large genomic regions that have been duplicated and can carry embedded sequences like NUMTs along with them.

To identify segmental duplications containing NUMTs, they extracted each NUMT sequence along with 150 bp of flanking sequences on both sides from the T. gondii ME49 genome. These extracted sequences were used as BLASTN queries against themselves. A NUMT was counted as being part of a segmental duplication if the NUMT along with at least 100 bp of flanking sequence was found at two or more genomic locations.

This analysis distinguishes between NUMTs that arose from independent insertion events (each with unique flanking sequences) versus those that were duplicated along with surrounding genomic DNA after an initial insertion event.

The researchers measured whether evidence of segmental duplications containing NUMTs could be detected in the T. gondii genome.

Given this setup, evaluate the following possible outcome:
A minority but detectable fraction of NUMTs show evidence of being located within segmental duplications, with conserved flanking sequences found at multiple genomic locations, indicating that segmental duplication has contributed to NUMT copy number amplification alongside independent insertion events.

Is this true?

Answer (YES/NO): YES